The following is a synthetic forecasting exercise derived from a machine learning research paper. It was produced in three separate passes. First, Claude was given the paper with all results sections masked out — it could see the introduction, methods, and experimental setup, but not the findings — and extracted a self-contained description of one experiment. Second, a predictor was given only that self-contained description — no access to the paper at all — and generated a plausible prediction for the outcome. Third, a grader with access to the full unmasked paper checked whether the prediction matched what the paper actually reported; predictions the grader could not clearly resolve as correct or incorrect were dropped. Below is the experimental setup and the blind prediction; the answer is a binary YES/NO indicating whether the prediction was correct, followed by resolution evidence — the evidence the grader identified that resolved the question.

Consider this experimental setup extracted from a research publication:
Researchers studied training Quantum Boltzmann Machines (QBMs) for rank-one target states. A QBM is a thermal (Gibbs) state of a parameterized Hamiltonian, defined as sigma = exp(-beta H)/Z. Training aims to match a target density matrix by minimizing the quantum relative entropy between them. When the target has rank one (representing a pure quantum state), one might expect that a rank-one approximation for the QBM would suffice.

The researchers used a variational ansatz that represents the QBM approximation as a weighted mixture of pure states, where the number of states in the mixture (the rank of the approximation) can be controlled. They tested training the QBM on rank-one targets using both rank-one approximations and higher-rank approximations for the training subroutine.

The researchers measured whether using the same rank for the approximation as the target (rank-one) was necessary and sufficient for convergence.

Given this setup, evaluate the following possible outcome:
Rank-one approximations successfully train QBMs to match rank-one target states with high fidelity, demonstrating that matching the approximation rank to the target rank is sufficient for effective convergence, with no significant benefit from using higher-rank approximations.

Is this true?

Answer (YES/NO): NO